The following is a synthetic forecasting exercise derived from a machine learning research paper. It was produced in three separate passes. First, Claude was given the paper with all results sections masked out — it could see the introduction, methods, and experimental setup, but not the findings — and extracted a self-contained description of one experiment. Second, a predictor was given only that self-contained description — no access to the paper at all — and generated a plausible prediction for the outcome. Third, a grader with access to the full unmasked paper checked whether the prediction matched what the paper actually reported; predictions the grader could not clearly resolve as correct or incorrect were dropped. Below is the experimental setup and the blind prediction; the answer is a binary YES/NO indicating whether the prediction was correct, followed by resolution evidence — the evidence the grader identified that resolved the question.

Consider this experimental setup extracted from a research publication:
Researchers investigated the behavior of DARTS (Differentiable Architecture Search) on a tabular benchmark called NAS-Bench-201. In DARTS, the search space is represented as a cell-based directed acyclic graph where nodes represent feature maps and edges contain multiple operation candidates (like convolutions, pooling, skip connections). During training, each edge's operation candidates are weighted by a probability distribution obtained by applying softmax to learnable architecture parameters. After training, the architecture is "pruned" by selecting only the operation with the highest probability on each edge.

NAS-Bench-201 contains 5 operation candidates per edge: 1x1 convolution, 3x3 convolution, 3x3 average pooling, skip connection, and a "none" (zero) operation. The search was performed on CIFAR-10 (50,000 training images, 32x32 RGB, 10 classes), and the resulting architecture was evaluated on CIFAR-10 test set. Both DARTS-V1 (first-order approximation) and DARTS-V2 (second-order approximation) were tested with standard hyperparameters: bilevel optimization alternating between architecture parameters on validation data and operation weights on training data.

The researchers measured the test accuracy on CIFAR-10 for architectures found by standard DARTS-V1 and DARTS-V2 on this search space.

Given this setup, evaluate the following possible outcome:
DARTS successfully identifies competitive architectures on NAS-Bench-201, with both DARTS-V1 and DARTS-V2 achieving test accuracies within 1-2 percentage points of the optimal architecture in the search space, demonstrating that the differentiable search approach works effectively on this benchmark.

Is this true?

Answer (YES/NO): NO